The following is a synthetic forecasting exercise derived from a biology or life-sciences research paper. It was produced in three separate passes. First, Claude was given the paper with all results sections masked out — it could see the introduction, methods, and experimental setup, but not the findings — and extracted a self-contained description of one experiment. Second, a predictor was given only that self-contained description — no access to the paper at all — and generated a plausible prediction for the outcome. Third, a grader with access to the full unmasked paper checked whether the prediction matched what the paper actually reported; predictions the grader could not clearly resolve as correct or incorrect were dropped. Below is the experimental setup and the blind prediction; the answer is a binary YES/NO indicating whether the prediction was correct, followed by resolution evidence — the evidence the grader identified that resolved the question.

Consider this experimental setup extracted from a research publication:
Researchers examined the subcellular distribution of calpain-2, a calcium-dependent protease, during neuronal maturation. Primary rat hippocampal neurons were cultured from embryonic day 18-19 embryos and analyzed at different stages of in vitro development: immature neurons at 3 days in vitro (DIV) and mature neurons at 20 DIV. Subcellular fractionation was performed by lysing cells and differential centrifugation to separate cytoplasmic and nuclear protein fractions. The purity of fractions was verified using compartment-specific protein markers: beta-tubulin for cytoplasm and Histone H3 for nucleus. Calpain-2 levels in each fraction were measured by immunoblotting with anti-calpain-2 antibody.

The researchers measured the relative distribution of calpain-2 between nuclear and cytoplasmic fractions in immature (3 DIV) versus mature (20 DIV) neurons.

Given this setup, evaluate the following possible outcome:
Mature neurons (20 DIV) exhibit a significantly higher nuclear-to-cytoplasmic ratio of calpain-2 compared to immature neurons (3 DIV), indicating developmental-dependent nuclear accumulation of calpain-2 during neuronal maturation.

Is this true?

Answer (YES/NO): NO